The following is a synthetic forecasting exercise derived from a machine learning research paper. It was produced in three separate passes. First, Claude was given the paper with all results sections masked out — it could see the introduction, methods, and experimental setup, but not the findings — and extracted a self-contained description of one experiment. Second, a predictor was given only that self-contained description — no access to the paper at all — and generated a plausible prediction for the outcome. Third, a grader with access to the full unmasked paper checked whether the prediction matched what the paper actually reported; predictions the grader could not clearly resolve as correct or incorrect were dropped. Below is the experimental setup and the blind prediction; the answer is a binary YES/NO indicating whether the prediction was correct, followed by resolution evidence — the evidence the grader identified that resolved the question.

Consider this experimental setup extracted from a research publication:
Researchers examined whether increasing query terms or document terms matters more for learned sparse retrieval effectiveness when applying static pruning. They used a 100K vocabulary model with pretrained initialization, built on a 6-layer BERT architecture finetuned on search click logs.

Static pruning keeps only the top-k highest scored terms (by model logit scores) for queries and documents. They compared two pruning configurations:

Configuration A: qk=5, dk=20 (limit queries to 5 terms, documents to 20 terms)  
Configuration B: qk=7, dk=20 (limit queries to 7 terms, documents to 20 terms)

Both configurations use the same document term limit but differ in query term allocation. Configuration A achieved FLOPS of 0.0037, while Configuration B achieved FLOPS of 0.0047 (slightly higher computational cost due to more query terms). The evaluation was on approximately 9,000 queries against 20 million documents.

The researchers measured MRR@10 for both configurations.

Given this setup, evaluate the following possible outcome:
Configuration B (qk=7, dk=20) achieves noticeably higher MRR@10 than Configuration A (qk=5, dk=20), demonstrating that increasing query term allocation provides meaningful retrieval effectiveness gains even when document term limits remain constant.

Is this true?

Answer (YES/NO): NO